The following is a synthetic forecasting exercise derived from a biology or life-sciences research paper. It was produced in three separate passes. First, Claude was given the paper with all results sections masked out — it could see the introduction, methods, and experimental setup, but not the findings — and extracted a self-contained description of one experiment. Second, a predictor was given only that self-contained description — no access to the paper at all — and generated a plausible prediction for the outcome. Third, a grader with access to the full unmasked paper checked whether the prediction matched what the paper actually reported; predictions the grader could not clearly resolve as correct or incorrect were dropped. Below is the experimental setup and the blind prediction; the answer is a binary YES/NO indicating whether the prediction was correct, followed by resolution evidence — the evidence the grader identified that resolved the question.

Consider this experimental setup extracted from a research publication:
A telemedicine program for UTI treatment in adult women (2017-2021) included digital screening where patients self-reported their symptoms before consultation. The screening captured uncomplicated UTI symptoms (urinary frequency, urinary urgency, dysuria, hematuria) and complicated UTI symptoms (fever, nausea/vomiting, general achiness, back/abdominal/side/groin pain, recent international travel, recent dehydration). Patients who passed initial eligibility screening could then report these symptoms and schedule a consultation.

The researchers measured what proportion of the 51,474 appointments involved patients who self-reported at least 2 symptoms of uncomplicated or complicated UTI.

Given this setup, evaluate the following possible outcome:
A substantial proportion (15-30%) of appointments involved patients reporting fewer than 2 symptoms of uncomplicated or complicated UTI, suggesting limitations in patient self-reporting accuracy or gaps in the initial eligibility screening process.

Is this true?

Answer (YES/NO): NO